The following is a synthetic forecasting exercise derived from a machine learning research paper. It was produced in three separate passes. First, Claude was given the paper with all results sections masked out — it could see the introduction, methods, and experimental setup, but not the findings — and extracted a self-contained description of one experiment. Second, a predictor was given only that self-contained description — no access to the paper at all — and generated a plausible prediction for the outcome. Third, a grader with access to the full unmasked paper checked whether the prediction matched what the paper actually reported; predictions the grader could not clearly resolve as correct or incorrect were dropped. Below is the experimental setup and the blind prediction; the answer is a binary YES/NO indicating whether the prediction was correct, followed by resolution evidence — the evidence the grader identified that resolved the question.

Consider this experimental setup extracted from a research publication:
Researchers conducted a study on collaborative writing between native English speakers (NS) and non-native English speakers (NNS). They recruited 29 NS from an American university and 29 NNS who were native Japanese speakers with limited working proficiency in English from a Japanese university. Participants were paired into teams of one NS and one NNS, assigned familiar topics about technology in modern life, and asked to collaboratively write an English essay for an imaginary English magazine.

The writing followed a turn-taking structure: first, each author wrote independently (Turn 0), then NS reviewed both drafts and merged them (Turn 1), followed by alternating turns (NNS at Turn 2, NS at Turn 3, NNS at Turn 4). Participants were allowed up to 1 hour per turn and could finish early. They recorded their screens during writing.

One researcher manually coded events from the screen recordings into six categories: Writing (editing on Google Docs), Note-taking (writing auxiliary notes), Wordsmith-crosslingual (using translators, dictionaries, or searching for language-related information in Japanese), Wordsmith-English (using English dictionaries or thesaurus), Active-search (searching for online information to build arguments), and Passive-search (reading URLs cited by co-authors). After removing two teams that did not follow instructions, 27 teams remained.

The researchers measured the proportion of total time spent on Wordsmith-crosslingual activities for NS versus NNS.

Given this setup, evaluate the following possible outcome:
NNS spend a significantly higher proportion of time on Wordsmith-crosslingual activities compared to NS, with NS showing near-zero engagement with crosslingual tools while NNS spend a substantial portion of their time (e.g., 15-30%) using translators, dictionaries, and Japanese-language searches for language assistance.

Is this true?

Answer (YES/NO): YES